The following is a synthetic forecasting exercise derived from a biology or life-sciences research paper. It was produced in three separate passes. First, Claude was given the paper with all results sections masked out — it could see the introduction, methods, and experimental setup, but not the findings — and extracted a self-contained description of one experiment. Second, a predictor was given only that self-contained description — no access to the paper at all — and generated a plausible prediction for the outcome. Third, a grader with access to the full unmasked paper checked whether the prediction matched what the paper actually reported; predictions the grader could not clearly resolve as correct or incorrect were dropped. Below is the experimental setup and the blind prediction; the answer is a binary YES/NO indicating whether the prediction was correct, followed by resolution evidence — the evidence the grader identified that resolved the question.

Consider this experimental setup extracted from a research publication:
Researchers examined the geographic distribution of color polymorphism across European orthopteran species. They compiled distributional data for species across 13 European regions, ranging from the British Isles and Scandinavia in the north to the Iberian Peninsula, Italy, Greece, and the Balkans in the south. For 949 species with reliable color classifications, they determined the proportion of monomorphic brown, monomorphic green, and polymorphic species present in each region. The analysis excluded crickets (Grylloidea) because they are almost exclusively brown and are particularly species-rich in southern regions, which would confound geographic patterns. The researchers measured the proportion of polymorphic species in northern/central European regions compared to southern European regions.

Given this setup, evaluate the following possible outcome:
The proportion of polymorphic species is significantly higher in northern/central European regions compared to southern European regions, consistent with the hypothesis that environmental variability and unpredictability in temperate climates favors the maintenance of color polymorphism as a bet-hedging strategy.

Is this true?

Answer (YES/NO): NO